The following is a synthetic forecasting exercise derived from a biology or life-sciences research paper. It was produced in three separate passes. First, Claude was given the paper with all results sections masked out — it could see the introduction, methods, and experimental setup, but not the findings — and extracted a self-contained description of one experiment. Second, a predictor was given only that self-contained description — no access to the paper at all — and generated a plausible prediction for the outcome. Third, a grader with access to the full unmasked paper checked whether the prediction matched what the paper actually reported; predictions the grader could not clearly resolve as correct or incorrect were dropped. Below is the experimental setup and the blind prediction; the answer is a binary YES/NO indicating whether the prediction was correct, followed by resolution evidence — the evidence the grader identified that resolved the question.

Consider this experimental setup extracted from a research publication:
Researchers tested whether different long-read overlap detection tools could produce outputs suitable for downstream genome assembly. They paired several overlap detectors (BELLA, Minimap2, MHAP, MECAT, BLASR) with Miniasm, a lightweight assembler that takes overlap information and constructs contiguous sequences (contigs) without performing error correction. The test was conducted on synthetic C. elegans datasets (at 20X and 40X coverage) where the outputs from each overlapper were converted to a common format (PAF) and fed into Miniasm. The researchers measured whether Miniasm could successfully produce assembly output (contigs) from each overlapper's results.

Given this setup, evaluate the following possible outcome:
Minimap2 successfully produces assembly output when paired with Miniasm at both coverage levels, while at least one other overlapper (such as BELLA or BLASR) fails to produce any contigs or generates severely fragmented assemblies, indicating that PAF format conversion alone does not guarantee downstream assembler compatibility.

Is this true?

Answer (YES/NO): YES